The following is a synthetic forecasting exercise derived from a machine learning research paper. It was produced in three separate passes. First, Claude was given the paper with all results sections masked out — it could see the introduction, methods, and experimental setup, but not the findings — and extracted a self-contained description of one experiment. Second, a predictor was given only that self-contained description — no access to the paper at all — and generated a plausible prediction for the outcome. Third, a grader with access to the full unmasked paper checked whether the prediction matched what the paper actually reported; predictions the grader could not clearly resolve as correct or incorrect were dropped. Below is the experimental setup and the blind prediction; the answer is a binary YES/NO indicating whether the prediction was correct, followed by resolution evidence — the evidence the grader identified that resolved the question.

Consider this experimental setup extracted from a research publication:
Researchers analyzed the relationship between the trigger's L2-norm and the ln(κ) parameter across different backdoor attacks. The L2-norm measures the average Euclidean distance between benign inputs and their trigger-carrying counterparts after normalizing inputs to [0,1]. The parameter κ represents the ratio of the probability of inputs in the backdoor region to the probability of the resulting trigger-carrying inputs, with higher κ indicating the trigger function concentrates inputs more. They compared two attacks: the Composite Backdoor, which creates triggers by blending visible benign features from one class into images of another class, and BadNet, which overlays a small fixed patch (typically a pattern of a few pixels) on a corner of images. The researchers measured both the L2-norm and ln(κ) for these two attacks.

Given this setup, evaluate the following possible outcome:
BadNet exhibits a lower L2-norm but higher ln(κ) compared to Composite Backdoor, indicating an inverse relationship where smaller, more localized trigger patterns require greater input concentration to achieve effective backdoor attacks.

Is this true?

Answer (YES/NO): NO